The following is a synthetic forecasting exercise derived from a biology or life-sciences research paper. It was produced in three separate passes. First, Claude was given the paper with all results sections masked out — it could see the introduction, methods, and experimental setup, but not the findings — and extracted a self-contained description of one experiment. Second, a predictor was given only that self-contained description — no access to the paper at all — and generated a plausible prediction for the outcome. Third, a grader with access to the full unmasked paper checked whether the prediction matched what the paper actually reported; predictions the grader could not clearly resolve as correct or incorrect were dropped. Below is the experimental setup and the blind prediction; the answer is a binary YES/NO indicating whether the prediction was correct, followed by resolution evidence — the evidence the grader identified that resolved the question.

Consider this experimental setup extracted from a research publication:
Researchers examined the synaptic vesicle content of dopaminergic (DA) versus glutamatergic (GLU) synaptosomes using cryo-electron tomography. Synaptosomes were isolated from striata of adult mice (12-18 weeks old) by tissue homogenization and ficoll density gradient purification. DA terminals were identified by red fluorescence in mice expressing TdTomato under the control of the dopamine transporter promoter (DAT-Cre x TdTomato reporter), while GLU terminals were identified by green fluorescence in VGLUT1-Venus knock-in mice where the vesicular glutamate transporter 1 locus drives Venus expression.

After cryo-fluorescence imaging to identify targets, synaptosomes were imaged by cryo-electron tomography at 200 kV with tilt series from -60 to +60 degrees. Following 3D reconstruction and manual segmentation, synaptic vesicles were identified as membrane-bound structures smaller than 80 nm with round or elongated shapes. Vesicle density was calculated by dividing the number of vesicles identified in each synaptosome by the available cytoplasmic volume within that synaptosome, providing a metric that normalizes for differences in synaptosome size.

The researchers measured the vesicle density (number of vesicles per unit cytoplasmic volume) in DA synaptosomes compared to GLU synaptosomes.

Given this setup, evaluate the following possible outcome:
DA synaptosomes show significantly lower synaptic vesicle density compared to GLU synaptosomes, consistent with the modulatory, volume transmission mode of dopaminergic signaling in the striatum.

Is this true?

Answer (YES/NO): YES